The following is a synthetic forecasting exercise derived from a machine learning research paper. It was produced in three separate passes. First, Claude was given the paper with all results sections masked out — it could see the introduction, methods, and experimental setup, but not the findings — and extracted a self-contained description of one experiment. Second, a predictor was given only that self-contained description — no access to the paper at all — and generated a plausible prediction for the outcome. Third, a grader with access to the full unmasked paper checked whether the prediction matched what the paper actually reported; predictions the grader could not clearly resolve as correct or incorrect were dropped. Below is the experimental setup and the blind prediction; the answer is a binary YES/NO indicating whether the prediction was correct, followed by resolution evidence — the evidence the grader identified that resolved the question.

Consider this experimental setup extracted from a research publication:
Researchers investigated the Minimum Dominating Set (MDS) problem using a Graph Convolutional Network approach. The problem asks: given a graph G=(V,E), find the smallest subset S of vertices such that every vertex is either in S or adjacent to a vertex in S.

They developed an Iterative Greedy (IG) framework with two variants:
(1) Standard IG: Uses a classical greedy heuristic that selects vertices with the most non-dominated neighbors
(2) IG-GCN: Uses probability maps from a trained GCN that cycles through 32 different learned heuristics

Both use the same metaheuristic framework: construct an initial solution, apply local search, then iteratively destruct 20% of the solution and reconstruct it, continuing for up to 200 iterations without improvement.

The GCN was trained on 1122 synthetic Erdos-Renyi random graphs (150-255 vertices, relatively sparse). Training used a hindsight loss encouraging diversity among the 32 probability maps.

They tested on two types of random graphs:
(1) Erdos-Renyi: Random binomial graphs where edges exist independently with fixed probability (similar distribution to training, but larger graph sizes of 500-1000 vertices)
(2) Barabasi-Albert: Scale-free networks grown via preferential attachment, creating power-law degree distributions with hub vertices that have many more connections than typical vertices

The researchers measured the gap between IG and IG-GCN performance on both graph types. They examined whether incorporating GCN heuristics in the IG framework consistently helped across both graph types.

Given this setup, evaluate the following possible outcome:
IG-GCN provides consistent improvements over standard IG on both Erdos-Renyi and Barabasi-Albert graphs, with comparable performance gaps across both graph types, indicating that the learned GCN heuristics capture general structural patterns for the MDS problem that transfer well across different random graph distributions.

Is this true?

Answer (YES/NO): NO